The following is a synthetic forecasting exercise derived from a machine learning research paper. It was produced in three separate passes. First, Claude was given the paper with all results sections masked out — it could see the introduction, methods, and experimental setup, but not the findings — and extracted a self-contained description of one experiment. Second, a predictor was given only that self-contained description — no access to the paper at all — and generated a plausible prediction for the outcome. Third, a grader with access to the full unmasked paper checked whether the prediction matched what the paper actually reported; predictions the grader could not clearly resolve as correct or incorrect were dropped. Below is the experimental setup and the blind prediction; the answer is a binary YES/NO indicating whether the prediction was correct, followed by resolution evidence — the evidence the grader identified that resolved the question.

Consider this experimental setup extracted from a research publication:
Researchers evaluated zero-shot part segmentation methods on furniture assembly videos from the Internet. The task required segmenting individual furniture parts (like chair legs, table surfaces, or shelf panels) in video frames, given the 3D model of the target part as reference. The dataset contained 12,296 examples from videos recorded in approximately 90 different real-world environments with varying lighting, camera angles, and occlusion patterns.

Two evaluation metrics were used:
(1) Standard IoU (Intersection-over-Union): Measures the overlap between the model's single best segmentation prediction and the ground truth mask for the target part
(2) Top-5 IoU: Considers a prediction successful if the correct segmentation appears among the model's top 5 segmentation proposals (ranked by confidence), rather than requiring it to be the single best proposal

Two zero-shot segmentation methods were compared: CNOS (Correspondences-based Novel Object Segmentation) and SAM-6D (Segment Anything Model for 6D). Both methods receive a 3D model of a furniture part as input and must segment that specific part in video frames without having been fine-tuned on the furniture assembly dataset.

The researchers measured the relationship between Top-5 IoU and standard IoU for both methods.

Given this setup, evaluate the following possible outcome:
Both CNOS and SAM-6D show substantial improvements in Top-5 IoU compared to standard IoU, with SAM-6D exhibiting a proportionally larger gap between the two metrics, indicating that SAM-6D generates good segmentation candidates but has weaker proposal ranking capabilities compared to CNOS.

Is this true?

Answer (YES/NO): YES